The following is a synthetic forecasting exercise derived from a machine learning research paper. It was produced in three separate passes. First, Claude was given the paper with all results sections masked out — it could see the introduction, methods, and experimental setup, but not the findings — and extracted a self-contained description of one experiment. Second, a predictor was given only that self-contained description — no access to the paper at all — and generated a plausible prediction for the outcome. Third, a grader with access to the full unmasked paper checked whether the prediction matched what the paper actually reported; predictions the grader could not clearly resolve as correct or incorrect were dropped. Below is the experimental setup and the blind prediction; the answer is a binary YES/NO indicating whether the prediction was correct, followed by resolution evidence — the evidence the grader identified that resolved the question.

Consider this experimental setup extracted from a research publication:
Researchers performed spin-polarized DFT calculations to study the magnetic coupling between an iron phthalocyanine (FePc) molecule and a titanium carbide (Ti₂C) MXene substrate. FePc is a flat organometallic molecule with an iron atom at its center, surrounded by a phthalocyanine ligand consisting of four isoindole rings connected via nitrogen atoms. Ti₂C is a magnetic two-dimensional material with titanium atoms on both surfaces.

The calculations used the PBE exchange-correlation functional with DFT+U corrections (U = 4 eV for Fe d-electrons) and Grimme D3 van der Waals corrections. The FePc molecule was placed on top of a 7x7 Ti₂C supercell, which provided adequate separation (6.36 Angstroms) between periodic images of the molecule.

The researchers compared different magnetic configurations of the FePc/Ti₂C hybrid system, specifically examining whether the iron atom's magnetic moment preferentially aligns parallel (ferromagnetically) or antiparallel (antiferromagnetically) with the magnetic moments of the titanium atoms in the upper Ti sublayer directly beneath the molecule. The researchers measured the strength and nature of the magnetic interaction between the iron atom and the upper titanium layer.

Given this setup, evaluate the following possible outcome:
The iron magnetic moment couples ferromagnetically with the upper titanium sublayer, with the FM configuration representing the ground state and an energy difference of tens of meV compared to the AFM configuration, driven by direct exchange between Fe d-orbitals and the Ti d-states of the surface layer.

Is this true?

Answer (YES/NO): NO